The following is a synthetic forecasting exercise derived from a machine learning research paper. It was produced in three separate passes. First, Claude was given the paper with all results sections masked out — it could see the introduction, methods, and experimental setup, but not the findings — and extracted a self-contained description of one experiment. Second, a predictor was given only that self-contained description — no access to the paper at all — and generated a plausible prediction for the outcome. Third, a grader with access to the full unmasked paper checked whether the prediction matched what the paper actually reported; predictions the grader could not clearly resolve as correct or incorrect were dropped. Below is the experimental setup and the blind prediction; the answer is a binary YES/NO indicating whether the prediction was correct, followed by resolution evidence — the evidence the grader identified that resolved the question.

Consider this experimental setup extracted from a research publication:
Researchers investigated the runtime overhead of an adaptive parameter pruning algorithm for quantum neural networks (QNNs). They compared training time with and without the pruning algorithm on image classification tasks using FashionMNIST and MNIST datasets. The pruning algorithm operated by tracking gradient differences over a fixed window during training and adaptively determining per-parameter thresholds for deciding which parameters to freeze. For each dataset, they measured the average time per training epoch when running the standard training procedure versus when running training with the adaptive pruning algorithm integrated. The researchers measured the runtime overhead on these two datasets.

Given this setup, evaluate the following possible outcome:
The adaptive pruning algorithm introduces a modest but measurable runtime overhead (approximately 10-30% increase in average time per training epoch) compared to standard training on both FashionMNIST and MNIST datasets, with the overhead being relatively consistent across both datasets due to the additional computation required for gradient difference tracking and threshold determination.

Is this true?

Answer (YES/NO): NO